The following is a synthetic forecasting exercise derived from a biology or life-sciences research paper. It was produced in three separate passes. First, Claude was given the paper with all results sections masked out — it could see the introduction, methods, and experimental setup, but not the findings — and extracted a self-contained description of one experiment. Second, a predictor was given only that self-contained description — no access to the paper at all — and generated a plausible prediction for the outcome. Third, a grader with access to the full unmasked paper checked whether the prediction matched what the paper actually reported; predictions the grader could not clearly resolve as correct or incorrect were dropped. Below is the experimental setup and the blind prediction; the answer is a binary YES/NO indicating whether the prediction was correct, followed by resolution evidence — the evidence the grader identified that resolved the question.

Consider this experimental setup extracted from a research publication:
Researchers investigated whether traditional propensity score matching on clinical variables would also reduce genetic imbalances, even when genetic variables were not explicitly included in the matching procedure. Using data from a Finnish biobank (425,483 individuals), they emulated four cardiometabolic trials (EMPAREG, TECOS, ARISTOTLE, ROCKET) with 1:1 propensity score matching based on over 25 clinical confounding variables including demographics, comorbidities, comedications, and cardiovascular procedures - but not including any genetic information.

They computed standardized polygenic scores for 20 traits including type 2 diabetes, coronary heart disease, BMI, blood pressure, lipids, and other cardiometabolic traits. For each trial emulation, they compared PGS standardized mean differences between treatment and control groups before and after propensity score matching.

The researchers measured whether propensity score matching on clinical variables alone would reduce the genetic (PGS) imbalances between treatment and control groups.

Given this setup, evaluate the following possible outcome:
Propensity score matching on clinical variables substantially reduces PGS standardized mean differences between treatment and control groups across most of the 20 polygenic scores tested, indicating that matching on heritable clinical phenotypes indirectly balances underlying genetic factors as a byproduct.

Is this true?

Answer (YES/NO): YES